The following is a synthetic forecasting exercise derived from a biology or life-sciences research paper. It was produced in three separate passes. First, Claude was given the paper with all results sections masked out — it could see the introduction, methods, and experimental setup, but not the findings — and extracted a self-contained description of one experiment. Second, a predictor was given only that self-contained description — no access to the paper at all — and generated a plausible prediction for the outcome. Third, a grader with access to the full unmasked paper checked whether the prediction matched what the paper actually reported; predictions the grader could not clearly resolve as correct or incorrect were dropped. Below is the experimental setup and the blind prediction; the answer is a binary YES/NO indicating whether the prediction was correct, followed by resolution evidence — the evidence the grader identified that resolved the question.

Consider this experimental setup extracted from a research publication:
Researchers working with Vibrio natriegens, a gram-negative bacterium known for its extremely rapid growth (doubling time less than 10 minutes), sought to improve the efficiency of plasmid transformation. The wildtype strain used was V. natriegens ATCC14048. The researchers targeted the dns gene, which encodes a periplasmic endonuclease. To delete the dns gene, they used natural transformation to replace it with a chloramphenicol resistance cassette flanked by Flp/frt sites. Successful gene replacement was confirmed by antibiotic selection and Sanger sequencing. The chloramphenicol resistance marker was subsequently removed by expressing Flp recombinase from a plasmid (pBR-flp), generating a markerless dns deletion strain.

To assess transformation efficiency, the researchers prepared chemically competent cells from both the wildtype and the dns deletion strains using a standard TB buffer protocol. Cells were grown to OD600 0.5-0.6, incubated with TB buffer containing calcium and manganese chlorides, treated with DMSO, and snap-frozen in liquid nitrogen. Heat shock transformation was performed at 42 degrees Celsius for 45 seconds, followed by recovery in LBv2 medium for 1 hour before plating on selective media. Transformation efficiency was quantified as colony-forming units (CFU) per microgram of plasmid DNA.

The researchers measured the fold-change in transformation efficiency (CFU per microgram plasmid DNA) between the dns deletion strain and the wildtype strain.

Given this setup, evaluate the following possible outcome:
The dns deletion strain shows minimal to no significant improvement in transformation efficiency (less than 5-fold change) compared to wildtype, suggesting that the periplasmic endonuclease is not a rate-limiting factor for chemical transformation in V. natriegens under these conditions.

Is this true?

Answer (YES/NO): NO